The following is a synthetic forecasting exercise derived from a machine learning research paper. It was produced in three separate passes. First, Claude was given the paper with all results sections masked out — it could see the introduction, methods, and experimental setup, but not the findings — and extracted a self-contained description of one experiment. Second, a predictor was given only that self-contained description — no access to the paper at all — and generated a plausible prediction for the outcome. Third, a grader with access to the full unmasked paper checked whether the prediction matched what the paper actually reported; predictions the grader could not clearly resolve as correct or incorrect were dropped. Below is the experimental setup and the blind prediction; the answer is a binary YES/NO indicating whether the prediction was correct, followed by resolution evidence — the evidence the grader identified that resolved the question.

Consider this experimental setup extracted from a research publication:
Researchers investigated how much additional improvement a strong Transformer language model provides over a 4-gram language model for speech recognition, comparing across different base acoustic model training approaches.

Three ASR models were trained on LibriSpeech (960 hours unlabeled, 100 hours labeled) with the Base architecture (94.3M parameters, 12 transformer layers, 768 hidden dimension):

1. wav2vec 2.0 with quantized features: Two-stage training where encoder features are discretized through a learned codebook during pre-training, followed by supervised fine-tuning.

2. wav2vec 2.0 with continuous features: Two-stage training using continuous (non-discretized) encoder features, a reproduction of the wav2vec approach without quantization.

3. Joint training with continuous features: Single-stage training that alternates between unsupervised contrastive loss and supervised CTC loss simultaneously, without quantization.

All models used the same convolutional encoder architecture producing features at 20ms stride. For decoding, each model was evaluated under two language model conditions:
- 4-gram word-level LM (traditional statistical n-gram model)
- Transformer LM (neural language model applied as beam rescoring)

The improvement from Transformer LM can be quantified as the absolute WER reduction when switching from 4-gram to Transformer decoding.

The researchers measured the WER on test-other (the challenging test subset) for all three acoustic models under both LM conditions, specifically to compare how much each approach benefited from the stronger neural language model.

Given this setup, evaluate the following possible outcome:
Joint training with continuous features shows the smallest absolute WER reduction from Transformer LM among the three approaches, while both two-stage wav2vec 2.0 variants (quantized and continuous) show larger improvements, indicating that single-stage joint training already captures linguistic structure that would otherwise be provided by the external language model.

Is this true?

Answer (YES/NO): NO